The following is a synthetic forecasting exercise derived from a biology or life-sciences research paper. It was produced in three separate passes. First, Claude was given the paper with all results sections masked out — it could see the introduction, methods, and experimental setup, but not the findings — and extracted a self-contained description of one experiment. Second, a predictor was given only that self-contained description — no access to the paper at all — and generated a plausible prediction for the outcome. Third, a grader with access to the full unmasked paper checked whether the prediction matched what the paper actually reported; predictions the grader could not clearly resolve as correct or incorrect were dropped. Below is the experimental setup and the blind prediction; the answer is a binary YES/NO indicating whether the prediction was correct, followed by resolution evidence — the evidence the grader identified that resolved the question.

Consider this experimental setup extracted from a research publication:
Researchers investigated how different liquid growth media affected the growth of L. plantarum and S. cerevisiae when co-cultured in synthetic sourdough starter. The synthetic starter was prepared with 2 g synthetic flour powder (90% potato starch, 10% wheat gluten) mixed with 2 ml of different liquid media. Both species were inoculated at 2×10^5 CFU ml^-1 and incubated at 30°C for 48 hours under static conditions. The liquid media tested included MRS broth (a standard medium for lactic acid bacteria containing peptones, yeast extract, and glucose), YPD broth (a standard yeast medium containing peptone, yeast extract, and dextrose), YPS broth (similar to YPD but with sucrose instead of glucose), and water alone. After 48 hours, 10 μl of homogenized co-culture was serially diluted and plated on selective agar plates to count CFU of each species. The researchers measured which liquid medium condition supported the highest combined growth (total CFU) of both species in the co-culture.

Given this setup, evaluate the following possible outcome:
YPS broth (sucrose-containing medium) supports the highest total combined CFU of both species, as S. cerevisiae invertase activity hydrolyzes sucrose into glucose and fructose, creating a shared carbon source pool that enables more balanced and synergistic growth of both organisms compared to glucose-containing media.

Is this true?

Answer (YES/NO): NO